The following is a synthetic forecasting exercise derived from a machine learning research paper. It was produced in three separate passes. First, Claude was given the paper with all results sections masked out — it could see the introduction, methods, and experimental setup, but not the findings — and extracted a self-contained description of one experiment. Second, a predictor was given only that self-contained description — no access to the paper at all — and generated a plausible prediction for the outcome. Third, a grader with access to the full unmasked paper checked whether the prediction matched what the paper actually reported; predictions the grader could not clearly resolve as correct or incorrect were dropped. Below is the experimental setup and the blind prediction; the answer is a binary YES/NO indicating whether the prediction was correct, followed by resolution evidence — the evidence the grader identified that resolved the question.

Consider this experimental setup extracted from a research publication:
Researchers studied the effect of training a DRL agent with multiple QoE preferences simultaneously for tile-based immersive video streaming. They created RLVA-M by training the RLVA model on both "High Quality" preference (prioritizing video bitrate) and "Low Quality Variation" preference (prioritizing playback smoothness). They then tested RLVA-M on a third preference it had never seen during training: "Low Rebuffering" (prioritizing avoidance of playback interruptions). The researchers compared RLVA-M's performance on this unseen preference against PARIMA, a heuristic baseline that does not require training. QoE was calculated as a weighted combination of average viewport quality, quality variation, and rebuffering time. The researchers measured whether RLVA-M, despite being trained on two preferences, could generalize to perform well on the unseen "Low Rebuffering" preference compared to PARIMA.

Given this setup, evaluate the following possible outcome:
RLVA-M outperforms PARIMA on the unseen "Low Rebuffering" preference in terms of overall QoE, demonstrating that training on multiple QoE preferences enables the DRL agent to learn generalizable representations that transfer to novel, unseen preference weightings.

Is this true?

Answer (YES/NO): NO